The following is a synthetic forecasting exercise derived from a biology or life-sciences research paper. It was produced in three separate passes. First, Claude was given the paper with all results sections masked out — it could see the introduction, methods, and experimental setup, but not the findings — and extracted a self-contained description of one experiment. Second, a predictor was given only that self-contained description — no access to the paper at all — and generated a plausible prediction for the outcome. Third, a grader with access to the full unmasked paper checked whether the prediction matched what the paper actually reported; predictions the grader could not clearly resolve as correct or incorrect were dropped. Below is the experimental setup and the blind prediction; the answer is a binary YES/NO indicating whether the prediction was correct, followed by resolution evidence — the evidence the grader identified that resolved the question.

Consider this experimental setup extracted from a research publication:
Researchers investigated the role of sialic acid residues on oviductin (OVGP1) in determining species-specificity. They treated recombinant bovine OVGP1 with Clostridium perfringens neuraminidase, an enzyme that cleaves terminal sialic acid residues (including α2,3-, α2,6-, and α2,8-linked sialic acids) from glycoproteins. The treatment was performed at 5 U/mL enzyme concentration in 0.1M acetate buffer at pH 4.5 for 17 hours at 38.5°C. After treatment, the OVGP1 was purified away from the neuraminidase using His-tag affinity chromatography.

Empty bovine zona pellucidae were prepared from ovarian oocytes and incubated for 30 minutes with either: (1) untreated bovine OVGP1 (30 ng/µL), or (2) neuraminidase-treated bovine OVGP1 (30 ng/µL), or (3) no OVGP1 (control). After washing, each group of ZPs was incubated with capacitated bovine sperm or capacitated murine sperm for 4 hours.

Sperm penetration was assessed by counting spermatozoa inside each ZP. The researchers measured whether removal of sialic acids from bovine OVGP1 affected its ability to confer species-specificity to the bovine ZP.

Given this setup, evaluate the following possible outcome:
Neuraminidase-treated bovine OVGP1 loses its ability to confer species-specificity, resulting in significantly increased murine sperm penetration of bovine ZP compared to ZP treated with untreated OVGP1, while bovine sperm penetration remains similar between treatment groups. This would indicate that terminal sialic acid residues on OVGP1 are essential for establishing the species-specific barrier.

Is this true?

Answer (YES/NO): YES